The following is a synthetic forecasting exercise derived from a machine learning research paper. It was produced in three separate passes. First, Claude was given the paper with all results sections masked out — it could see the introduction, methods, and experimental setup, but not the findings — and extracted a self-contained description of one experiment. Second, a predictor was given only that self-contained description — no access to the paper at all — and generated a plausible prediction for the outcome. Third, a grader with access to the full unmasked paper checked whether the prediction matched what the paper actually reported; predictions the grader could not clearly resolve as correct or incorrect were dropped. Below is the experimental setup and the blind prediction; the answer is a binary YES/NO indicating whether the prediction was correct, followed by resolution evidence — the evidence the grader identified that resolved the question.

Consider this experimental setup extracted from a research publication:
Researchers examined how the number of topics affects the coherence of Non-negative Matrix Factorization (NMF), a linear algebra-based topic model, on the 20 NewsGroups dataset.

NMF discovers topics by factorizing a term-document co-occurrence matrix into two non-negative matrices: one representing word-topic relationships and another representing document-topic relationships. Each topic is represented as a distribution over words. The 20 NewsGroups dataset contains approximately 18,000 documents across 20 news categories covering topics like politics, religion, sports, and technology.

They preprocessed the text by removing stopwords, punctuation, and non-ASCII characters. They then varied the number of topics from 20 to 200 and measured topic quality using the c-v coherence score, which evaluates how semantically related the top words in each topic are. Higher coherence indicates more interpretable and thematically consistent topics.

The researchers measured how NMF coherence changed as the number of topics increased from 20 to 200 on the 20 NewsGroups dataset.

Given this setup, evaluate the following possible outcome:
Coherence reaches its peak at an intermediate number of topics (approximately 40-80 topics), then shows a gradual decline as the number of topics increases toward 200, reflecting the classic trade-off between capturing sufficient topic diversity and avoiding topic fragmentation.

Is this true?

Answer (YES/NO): NO